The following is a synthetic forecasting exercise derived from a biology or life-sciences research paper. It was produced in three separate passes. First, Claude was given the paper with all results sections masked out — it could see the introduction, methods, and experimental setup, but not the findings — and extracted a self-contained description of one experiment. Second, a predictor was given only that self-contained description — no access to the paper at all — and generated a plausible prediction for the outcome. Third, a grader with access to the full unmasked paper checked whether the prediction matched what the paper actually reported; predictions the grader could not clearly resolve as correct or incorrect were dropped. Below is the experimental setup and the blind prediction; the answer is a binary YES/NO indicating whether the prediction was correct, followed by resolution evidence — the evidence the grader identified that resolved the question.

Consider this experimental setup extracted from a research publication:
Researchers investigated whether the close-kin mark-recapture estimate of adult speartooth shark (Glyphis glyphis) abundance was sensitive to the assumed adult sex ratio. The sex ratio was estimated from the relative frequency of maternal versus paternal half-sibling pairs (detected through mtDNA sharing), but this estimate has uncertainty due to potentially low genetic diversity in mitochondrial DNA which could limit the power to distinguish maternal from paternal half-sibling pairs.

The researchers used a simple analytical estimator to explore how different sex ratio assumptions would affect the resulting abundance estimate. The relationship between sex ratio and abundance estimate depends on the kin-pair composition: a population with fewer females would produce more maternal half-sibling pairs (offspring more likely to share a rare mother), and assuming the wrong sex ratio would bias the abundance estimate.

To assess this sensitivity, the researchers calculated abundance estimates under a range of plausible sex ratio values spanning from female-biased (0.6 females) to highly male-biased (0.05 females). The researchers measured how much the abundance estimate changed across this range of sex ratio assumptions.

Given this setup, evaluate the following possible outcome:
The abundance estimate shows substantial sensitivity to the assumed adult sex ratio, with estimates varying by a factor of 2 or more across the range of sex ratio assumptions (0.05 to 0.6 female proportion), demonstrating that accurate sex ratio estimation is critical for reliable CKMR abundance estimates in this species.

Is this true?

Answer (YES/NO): YES